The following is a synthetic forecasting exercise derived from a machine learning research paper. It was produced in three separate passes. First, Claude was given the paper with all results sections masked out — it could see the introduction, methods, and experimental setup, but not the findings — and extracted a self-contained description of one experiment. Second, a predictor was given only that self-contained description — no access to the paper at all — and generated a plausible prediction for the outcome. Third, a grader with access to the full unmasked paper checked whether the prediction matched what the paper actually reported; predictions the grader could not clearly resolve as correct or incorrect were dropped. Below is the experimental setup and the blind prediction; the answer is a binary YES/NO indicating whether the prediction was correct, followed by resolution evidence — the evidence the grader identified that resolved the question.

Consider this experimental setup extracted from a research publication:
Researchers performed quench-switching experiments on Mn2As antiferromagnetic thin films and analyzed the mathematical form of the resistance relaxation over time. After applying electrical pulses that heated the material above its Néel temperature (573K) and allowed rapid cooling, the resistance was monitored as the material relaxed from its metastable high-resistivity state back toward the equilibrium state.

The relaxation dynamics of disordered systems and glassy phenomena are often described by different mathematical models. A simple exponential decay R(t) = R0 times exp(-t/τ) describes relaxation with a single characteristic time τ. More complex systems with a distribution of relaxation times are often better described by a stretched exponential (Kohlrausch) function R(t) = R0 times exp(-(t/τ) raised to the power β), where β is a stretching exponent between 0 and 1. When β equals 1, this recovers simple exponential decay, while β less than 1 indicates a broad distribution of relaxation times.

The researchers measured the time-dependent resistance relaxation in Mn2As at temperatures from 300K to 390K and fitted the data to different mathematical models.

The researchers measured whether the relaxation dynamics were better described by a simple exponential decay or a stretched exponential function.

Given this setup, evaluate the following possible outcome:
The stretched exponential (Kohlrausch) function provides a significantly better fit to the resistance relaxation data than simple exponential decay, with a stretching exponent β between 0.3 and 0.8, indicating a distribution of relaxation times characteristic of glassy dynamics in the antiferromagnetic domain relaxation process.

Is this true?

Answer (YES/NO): YES